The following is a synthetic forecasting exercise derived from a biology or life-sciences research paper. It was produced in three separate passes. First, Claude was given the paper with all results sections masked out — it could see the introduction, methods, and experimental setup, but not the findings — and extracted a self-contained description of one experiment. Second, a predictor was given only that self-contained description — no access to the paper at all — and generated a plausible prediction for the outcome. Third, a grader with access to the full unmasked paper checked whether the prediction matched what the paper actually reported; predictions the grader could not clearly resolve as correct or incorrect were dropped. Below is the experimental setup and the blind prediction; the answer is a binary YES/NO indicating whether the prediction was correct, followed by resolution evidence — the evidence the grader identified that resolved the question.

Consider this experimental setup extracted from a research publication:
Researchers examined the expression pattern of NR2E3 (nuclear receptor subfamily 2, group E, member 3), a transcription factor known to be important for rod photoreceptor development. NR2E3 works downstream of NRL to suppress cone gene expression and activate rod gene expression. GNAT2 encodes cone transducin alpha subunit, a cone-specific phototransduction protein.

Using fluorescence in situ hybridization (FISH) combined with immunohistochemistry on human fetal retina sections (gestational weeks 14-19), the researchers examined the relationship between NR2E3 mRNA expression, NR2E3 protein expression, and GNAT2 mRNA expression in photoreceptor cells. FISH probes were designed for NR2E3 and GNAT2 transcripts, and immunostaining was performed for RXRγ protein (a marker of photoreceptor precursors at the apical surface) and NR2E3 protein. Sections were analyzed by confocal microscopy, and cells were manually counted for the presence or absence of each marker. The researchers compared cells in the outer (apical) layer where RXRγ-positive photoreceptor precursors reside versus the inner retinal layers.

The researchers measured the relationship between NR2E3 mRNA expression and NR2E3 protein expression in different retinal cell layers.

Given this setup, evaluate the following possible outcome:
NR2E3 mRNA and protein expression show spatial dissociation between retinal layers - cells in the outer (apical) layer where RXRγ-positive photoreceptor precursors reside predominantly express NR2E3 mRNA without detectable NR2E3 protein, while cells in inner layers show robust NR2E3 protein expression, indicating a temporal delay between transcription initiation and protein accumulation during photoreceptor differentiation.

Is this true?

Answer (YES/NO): YES